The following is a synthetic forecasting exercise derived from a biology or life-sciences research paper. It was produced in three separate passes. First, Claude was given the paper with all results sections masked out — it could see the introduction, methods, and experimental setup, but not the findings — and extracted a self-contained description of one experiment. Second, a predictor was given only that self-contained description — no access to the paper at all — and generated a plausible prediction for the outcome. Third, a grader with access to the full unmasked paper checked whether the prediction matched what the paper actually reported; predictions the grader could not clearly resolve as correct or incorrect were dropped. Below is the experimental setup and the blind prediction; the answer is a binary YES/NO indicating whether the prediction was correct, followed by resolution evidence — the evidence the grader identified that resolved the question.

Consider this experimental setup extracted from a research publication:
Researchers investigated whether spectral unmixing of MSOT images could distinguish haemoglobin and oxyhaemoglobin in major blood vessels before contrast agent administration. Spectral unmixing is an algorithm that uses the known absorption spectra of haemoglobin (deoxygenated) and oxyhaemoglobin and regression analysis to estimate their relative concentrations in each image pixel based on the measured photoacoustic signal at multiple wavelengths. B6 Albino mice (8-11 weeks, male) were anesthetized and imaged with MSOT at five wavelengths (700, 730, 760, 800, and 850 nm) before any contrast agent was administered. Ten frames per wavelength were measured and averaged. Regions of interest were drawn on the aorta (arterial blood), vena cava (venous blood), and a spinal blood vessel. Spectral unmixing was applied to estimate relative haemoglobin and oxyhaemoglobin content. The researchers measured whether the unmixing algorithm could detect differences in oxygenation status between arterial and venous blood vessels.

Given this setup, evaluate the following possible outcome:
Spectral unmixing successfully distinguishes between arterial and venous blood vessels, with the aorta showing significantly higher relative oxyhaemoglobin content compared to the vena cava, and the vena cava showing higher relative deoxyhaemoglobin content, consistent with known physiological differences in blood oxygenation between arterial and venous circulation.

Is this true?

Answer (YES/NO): NO